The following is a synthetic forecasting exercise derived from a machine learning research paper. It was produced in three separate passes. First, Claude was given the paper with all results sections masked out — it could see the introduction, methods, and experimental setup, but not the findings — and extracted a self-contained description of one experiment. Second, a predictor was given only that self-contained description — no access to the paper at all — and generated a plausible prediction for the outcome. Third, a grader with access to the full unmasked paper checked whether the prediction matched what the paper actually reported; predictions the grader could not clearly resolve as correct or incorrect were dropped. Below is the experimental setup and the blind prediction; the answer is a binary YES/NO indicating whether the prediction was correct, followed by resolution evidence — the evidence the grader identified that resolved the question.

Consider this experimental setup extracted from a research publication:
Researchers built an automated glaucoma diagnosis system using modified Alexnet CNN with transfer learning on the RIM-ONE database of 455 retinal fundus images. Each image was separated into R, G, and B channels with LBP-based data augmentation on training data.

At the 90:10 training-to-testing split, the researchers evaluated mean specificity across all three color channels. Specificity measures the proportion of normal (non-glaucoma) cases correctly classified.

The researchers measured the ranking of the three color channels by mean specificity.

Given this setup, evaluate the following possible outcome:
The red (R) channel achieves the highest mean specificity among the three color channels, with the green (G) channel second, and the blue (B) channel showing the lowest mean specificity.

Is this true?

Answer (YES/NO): NO